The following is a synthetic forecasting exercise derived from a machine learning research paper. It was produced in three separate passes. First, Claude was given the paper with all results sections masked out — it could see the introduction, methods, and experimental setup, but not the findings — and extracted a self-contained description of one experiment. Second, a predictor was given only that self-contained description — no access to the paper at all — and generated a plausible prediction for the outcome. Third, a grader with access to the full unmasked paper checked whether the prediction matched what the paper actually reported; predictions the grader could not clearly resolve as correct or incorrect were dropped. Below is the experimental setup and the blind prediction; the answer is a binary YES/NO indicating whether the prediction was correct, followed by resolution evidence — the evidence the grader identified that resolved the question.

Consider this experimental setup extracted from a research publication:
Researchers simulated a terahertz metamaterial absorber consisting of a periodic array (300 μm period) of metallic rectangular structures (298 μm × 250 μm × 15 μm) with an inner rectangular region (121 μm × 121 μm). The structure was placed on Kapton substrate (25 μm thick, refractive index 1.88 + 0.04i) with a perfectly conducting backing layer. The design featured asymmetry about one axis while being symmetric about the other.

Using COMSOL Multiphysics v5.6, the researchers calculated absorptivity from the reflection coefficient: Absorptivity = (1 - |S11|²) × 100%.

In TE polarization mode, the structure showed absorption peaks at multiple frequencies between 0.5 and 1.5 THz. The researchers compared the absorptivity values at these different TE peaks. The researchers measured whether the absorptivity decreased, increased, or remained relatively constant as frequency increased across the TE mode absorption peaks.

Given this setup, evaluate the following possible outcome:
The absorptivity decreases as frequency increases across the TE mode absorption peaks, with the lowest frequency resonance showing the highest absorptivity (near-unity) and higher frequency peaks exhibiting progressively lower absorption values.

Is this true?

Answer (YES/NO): YES